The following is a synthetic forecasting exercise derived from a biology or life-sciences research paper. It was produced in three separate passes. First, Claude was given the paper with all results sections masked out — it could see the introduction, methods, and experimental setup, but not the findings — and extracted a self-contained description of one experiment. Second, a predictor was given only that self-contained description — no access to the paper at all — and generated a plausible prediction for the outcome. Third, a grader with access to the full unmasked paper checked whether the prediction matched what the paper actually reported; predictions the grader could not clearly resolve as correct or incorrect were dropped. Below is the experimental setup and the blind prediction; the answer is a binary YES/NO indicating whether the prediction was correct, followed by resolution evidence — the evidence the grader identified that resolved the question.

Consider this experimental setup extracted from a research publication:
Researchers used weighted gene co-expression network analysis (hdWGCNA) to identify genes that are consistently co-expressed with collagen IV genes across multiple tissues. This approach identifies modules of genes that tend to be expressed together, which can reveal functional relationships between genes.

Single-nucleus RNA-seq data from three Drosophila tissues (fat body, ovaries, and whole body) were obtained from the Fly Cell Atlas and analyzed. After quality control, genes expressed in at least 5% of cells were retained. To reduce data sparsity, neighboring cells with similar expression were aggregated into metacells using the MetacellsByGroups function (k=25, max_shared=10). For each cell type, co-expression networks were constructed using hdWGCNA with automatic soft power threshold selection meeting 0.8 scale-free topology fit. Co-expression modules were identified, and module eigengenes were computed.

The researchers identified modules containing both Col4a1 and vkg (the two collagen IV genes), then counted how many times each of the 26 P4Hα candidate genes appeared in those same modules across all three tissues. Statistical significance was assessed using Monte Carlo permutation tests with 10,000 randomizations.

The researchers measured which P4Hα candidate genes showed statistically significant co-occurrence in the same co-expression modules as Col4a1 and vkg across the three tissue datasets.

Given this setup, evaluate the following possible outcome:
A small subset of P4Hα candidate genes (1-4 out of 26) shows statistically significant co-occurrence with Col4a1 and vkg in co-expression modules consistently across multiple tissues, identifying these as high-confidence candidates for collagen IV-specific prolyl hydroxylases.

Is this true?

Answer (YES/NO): YES